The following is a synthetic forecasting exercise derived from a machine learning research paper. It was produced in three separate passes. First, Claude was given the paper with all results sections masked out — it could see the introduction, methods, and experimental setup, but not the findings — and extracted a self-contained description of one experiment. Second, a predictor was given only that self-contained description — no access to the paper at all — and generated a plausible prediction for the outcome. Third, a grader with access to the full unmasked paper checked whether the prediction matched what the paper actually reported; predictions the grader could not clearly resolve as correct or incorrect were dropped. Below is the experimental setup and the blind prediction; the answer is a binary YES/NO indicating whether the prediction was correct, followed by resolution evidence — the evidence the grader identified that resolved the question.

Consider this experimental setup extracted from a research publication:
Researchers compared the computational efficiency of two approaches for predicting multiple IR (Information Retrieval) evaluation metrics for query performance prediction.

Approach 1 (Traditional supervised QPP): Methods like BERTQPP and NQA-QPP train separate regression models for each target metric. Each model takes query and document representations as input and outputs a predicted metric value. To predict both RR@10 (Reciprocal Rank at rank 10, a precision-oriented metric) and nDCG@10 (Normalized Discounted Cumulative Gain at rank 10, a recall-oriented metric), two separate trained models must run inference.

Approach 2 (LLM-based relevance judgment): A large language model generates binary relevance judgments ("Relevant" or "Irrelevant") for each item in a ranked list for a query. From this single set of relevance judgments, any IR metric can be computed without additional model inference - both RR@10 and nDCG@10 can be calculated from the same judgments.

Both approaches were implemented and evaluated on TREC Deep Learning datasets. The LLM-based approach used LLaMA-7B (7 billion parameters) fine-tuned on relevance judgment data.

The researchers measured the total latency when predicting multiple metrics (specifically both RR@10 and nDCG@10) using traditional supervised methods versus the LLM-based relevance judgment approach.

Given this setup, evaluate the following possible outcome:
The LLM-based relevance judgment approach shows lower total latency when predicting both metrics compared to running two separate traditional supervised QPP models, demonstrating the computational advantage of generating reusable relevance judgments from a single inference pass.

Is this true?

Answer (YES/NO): NO